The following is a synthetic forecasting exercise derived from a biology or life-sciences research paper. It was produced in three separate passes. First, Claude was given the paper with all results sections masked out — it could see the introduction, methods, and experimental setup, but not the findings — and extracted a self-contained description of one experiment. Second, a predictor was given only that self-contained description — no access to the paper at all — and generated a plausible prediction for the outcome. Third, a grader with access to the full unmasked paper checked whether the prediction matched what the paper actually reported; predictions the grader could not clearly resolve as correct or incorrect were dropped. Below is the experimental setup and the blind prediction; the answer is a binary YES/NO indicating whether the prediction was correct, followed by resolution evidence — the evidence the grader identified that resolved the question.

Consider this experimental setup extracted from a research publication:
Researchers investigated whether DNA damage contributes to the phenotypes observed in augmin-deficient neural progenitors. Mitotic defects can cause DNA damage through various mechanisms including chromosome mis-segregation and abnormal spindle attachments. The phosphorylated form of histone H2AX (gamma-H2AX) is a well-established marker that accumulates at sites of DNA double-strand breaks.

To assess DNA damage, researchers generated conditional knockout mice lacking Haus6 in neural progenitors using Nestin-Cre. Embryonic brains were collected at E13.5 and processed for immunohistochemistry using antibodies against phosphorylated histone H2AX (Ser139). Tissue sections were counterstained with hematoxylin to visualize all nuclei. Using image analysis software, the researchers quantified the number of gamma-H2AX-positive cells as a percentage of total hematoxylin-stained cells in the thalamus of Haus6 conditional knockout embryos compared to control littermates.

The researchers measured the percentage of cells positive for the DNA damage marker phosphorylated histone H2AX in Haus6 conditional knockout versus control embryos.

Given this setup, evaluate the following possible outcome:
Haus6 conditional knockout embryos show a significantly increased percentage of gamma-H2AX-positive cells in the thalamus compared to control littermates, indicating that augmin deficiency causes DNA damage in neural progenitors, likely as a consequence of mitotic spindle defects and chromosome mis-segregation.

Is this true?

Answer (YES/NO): YES